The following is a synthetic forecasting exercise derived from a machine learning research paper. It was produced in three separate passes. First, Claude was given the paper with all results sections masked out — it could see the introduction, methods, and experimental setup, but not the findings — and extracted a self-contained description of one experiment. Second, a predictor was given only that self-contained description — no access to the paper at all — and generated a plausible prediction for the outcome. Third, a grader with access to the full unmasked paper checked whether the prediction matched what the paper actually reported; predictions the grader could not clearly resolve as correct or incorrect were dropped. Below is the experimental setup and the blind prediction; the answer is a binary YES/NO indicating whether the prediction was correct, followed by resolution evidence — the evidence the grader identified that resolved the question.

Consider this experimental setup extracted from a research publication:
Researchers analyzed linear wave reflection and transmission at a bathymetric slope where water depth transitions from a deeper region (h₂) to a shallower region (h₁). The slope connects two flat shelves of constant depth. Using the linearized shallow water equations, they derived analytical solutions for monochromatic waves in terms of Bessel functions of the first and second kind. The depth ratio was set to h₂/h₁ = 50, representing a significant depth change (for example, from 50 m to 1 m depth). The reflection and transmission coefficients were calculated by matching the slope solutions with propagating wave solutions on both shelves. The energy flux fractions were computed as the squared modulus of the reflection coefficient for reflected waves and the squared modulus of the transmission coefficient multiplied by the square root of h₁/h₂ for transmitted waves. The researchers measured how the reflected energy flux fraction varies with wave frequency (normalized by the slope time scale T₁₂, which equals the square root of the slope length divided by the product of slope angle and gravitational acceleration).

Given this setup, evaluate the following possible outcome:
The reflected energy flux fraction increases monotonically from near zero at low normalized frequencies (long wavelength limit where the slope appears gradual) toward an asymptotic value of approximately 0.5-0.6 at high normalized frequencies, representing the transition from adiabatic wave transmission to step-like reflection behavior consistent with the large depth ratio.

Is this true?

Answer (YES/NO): NO